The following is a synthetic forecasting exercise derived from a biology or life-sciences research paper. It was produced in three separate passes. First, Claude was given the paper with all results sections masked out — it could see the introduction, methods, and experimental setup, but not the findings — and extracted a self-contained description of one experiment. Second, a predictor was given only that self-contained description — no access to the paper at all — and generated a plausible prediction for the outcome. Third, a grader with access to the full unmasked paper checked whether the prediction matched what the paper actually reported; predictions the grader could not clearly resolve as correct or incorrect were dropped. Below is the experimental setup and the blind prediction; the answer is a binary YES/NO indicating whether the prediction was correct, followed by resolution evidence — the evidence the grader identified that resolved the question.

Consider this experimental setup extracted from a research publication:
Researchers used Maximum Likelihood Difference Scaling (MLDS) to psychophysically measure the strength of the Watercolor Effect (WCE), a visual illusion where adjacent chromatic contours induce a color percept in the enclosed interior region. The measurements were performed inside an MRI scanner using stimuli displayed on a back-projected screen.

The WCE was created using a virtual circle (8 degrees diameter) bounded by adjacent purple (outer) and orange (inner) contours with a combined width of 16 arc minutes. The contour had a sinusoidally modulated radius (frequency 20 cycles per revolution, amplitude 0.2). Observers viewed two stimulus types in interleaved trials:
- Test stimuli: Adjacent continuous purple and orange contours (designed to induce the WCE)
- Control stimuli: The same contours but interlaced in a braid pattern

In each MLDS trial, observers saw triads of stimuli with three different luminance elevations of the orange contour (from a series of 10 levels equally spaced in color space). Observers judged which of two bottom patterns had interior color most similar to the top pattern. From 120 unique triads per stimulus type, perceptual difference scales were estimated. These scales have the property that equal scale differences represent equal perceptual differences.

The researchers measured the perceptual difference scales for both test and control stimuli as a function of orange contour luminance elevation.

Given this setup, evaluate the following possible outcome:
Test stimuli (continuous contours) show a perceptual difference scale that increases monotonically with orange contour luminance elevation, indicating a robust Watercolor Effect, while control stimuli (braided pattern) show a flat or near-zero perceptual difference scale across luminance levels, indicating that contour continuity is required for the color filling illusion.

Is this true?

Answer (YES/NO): YES